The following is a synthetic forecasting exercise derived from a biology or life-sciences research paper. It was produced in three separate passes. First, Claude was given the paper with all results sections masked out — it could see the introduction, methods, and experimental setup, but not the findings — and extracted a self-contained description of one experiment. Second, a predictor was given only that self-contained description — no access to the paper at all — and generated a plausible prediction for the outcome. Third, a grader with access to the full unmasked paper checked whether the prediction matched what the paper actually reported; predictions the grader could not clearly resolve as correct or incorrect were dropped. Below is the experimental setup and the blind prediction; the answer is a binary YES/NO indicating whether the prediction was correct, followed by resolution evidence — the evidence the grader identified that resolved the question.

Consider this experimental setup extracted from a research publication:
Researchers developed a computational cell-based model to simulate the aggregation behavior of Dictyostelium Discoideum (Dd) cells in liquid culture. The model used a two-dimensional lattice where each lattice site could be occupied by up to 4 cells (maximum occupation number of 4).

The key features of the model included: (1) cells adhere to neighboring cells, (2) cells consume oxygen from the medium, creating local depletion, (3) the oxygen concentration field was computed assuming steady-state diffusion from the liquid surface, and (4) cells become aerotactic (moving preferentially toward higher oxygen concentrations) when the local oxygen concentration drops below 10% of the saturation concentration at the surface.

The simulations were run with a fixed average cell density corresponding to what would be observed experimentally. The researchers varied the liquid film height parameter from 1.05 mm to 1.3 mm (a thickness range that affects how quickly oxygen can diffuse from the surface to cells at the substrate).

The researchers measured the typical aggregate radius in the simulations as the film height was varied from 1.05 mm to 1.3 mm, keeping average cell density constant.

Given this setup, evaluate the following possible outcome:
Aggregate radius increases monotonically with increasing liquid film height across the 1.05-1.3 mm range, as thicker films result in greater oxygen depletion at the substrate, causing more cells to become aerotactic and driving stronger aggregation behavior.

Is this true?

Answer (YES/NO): NO